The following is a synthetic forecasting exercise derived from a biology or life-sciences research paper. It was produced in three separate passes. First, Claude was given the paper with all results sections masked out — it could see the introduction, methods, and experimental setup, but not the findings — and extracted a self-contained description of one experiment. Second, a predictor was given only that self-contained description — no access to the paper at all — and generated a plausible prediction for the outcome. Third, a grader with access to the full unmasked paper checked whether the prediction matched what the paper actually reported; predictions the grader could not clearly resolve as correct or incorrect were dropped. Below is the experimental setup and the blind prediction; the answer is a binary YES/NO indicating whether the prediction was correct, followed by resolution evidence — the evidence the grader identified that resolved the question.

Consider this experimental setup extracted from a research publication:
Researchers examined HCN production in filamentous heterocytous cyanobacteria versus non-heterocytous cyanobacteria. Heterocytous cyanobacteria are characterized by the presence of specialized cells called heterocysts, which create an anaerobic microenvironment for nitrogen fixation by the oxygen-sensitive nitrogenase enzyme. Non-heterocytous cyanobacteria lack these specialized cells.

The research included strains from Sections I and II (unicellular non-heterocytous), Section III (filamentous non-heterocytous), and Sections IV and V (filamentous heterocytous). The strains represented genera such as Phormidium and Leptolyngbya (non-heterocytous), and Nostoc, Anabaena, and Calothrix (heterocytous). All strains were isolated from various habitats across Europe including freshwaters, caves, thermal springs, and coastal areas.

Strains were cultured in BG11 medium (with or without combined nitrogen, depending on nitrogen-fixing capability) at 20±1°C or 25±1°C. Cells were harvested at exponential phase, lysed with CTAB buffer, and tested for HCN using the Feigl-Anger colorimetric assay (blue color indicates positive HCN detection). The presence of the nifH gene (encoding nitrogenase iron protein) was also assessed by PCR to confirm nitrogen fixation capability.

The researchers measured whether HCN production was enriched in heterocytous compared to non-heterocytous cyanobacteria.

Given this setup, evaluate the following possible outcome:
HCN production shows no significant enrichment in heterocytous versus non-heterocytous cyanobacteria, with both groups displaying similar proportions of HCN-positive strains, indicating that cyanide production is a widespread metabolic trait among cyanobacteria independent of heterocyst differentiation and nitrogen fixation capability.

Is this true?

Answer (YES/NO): NO